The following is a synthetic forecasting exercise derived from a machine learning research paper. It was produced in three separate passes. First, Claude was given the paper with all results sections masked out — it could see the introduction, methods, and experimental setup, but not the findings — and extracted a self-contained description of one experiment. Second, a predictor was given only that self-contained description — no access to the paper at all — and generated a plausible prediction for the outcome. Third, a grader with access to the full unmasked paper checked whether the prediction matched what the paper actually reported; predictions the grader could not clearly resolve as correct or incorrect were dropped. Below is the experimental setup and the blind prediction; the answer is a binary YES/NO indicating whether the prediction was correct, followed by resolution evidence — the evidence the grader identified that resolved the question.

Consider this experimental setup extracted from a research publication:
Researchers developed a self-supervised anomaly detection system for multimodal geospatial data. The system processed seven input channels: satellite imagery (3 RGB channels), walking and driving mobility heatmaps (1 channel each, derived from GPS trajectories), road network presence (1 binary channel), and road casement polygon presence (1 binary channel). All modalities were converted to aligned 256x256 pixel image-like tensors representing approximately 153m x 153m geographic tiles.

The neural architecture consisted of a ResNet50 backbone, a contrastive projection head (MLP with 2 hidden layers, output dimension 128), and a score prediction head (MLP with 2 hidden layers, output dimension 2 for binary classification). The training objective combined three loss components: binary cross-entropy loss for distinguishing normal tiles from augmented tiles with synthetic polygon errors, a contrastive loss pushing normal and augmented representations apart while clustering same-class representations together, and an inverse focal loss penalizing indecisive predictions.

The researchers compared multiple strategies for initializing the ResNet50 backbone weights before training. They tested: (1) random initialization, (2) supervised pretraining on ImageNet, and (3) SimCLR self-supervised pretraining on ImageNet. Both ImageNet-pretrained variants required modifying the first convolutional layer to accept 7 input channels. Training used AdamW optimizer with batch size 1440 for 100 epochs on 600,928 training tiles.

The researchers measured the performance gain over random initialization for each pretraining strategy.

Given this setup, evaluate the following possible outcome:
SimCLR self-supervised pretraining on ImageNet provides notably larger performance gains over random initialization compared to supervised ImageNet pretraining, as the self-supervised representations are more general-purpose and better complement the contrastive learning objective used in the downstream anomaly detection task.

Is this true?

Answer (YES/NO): YES